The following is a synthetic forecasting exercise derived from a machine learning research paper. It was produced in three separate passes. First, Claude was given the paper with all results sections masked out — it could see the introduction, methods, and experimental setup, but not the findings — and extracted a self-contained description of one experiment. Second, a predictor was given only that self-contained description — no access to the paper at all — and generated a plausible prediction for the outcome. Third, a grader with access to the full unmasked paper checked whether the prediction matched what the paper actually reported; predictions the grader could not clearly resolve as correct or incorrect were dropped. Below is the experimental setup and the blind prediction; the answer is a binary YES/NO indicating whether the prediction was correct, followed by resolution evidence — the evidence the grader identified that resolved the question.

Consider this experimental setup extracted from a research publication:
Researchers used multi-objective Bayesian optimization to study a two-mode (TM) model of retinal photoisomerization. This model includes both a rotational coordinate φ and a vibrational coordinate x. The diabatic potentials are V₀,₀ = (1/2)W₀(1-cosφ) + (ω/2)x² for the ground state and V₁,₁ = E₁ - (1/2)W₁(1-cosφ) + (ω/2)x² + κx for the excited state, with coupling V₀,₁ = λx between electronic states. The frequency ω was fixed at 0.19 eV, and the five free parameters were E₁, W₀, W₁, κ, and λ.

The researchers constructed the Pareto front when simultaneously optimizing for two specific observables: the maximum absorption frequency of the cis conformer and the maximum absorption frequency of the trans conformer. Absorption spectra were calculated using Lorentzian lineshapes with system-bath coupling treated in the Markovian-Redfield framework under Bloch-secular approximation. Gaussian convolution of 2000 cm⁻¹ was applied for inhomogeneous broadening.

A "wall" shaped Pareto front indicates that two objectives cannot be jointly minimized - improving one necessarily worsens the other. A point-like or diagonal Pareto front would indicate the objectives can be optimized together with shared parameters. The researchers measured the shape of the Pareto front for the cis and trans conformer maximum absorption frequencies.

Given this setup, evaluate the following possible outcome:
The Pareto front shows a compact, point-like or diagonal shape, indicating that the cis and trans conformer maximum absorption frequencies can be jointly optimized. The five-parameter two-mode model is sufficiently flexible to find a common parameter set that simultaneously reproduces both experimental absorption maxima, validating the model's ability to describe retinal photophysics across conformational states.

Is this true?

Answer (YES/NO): NO